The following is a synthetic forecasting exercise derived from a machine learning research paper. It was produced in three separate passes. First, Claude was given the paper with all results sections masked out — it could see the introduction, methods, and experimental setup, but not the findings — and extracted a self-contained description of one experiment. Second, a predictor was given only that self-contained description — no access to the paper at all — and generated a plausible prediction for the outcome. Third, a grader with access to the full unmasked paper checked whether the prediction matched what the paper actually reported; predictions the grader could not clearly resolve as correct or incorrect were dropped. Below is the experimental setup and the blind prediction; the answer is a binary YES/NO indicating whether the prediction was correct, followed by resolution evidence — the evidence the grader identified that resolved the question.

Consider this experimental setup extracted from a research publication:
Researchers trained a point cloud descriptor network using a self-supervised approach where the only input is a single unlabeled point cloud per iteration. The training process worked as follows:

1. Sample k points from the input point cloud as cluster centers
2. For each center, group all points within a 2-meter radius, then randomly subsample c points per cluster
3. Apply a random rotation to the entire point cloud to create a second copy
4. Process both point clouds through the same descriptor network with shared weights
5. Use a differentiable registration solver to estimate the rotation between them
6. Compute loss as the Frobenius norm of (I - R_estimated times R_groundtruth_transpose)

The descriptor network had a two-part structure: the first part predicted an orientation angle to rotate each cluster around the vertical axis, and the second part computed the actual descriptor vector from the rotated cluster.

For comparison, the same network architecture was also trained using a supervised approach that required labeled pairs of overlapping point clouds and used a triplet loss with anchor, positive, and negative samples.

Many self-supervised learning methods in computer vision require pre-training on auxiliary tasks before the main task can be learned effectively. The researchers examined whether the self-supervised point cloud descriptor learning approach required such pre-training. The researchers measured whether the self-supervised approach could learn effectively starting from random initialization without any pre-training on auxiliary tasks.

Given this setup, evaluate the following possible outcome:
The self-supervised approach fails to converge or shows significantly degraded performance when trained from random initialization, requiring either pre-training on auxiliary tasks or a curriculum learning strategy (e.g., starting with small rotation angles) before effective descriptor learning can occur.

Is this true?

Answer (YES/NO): NO